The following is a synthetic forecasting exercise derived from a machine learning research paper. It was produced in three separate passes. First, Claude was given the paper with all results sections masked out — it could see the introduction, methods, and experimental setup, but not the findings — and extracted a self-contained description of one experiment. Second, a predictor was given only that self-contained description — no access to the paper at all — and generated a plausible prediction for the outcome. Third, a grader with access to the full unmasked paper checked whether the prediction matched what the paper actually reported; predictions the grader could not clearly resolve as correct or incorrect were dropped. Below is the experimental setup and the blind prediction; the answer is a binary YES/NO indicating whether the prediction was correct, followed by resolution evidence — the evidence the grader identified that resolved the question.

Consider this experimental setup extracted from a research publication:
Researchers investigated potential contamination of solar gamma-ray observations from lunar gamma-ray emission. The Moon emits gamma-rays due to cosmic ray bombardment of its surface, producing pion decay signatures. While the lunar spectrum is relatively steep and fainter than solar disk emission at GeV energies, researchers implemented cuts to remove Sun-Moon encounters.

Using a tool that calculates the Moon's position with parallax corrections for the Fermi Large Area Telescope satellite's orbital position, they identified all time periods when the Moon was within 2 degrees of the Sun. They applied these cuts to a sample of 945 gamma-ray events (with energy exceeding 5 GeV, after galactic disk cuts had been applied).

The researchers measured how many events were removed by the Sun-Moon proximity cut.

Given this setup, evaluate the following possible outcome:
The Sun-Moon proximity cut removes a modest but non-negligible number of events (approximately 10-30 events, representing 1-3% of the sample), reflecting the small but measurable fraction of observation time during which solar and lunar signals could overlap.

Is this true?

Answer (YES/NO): NO